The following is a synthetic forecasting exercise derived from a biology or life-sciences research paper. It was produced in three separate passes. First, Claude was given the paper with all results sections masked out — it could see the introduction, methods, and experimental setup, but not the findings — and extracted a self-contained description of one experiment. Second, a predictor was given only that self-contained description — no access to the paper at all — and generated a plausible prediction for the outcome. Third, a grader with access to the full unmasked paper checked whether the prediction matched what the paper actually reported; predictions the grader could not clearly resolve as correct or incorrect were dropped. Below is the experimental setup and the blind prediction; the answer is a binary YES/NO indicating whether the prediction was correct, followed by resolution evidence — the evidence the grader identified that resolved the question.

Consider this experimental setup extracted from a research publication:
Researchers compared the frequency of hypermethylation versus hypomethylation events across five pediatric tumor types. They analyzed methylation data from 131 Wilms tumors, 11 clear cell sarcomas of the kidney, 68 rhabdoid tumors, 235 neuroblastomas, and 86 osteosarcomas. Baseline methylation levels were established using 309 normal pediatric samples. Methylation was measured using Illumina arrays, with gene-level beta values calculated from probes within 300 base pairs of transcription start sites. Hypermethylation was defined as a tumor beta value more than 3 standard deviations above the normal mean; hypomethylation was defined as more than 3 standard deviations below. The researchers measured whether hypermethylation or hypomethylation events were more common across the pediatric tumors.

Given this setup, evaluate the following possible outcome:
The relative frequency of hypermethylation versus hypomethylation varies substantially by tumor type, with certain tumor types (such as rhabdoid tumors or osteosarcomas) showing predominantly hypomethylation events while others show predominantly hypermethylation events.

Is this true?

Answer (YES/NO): NO